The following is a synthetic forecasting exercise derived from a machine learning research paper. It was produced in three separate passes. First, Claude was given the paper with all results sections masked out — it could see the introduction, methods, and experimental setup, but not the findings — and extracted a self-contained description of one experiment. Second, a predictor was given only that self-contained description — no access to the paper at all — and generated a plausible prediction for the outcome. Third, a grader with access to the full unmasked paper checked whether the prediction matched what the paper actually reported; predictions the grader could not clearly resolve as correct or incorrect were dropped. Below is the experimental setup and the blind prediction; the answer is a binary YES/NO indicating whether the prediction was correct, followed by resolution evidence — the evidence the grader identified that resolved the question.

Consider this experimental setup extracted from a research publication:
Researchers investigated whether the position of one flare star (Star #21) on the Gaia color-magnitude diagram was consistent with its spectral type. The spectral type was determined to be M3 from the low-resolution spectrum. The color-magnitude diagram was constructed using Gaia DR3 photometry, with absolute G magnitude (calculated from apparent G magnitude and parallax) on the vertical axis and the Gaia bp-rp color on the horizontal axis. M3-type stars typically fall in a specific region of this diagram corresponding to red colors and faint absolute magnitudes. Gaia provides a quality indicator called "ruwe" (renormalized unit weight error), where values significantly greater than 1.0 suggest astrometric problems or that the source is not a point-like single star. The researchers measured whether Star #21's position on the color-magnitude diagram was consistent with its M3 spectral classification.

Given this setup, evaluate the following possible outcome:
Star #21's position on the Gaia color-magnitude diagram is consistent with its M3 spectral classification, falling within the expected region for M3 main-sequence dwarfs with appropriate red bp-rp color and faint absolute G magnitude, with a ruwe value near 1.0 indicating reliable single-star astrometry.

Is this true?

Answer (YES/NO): NO